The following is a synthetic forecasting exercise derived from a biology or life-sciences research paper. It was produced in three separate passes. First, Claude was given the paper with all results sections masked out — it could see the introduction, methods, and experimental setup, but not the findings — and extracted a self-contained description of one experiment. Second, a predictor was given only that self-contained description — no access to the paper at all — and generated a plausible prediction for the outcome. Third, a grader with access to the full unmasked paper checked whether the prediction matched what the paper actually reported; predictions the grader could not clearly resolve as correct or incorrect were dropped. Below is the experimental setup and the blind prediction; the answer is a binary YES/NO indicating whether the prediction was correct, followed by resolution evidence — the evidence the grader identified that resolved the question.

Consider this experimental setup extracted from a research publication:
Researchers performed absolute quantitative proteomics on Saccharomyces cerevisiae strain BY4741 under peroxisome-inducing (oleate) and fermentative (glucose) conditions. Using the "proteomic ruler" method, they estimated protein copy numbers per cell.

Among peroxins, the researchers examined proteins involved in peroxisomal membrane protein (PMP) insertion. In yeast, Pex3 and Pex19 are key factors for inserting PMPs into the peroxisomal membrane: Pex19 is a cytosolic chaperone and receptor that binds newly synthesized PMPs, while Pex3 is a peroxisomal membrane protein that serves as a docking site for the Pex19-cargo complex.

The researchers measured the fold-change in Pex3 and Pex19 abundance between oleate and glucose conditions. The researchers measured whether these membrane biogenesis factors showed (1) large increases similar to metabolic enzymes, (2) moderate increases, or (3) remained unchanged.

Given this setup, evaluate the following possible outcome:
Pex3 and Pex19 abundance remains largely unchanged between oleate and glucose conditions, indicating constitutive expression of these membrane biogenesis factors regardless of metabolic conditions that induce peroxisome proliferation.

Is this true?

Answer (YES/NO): NO